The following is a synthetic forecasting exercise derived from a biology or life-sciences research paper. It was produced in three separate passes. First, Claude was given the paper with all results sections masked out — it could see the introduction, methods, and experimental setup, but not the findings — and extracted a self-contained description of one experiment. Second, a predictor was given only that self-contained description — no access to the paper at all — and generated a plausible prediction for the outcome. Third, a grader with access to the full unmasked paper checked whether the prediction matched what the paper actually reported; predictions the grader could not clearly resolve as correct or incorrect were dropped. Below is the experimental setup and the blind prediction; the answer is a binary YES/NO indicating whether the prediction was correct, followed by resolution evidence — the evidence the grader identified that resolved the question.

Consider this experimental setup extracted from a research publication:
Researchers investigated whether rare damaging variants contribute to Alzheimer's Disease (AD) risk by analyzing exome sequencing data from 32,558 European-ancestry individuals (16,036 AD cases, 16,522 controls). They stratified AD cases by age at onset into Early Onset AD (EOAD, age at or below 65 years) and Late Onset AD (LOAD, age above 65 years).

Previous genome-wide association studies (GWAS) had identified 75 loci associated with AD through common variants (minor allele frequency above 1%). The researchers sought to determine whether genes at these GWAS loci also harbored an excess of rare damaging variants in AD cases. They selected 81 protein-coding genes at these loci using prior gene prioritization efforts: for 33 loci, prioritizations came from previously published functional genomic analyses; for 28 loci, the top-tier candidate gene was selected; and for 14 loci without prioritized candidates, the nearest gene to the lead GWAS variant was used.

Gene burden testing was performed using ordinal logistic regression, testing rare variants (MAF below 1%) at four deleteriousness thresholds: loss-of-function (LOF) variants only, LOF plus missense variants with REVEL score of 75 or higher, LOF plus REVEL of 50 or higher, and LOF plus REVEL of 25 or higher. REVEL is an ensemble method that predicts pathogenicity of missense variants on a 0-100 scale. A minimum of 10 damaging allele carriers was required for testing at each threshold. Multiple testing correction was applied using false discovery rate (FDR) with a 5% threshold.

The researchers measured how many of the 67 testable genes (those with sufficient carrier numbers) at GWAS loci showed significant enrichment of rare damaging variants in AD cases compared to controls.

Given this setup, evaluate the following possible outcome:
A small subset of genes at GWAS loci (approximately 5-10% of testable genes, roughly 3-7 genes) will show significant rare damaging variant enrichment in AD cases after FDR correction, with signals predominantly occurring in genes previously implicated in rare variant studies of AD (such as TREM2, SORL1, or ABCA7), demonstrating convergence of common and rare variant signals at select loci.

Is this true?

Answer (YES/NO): NO